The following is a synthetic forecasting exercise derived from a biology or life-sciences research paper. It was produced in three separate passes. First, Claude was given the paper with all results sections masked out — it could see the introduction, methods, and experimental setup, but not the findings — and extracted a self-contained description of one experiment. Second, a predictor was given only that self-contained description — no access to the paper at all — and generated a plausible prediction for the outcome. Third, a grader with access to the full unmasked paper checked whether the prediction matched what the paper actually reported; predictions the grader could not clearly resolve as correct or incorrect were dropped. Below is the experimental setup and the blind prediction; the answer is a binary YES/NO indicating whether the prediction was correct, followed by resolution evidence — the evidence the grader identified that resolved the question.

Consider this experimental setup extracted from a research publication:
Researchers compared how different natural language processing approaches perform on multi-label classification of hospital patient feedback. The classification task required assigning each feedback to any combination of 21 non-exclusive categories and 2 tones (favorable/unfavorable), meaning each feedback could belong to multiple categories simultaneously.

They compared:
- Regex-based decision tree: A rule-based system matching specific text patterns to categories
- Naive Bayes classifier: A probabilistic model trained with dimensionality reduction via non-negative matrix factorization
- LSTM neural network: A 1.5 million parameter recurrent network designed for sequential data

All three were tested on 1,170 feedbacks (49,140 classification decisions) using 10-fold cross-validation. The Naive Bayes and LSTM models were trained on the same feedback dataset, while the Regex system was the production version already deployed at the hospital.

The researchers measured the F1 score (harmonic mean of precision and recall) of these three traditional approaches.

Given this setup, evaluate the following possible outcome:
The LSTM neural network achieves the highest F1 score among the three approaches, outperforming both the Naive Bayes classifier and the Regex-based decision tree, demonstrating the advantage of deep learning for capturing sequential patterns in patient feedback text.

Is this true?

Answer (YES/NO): NO